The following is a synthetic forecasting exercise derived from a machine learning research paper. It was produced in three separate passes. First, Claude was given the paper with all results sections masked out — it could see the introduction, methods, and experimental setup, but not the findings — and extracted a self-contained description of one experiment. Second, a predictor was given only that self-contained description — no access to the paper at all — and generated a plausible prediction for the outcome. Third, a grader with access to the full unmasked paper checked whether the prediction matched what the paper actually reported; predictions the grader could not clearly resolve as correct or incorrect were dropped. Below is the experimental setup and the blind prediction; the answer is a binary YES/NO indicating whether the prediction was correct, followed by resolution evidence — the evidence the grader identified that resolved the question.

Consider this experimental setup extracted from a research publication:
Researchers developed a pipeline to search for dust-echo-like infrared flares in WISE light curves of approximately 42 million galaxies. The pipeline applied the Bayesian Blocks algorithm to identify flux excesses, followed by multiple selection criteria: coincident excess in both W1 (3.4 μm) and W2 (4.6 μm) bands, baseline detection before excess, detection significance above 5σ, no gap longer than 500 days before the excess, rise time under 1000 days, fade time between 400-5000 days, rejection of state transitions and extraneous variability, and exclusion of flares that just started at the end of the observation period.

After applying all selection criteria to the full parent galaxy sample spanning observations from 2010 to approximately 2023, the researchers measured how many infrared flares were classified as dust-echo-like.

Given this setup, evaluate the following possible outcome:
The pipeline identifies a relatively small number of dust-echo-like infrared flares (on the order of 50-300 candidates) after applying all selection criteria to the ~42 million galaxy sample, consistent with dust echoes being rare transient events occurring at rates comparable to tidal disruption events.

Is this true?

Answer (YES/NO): NO